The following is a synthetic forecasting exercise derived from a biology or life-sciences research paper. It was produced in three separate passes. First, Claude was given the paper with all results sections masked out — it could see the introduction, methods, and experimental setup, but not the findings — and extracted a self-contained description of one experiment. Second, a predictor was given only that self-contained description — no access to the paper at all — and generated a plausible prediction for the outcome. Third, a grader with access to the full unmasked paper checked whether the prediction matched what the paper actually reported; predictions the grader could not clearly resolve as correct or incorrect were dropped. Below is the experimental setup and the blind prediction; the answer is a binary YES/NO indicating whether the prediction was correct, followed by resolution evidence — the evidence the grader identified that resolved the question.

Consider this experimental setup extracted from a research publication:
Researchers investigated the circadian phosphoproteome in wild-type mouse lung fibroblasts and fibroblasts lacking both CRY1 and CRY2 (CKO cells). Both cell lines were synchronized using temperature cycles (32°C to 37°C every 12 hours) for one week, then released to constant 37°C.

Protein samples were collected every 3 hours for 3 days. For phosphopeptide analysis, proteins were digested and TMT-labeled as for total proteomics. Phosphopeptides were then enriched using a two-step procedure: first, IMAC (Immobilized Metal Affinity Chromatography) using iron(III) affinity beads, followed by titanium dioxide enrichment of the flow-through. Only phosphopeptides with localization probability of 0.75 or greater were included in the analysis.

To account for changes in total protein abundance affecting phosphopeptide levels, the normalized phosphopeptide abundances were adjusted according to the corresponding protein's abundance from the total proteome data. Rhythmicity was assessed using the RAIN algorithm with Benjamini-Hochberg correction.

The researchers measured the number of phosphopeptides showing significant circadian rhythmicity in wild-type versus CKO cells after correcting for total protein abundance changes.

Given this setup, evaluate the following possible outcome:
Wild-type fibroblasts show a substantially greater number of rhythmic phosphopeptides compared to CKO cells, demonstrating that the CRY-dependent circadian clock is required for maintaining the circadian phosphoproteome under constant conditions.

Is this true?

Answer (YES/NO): NO